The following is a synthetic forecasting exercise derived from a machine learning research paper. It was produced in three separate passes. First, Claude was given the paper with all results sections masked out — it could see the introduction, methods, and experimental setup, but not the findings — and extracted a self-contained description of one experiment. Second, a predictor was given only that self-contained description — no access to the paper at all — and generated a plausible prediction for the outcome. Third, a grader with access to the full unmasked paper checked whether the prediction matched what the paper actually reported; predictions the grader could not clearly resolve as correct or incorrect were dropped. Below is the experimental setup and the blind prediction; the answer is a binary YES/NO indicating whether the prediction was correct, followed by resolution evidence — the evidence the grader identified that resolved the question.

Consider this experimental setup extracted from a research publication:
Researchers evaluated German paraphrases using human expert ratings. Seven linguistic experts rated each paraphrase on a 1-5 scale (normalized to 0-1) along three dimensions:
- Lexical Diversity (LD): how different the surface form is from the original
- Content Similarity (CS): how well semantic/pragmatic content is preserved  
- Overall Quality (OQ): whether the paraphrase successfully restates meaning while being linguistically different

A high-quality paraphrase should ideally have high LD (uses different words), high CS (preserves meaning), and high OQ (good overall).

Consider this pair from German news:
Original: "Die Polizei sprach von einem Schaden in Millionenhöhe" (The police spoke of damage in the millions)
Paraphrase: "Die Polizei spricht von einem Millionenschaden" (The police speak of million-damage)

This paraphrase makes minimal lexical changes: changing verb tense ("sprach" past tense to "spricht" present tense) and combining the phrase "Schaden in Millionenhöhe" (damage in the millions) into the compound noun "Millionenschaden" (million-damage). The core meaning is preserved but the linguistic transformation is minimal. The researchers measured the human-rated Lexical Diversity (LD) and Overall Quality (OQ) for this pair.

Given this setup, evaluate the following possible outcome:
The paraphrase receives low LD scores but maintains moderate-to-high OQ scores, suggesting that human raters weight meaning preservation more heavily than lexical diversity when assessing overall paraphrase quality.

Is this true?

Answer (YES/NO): NO